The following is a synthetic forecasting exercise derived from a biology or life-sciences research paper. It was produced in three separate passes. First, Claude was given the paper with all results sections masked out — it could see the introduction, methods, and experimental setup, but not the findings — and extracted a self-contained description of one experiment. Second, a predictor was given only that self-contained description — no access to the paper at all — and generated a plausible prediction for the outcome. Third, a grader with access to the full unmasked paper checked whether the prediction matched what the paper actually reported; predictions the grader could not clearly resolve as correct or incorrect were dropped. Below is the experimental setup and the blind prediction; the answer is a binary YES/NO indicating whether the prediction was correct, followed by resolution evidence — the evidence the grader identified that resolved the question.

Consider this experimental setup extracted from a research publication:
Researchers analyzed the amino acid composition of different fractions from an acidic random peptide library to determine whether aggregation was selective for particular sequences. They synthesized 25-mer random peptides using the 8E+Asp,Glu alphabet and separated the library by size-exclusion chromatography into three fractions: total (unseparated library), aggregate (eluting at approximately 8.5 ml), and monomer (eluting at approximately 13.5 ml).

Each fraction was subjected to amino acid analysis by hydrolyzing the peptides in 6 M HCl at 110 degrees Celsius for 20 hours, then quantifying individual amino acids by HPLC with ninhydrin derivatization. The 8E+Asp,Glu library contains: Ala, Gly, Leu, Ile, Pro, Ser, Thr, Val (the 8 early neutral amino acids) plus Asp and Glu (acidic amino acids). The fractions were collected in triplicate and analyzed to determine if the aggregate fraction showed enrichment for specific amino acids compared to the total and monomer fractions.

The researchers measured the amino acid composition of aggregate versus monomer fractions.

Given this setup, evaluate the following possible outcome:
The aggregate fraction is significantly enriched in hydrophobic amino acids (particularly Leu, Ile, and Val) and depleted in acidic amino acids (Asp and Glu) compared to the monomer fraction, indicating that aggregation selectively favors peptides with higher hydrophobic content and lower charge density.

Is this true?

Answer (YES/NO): YES